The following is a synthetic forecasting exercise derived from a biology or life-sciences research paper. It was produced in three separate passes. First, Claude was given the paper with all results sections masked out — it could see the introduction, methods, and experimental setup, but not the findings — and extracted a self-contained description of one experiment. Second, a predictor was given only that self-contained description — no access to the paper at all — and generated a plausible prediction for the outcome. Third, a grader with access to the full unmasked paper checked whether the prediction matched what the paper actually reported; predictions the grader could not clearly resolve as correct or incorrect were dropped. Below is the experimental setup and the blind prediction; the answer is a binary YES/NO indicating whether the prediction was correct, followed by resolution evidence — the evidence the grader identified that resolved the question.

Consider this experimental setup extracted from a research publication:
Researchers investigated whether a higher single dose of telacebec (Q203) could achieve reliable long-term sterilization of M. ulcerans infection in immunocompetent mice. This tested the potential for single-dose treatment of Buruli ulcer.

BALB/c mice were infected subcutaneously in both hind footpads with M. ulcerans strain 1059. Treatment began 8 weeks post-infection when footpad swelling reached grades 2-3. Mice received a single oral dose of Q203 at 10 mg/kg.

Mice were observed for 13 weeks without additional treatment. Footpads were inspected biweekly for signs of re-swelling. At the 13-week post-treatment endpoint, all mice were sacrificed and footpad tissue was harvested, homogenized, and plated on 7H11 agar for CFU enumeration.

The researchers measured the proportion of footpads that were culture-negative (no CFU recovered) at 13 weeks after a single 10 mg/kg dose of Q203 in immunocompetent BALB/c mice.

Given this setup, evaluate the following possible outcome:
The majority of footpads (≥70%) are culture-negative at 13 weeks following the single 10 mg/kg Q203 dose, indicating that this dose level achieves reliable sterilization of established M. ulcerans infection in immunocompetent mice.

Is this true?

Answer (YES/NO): YES